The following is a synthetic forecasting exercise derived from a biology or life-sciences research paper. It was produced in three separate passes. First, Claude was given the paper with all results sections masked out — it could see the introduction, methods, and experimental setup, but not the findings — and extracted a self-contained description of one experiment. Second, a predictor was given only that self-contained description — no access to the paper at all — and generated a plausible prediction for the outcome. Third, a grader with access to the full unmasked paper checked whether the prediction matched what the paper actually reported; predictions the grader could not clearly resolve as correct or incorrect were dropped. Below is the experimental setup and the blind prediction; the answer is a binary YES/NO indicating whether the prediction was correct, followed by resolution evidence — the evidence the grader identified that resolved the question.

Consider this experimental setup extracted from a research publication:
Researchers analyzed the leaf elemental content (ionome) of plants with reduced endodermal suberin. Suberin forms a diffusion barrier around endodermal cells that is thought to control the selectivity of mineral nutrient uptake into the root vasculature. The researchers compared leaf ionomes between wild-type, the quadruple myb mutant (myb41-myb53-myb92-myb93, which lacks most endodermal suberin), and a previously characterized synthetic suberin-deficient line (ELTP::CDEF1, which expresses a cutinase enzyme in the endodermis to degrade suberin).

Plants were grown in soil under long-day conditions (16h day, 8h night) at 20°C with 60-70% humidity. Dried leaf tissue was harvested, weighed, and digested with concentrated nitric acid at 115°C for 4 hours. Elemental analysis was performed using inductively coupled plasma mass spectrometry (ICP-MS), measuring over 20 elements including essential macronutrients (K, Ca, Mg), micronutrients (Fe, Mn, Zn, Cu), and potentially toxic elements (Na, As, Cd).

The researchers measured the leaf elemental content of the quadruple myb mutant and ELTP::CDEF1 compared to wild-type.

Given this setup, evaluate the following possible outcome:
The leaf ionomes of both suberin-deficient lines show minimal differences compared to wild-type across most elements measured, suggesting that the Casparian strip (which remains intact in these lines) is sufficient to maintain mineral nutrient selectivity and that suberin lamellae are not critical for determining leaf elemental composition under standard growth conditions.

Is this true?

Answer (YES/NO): NO